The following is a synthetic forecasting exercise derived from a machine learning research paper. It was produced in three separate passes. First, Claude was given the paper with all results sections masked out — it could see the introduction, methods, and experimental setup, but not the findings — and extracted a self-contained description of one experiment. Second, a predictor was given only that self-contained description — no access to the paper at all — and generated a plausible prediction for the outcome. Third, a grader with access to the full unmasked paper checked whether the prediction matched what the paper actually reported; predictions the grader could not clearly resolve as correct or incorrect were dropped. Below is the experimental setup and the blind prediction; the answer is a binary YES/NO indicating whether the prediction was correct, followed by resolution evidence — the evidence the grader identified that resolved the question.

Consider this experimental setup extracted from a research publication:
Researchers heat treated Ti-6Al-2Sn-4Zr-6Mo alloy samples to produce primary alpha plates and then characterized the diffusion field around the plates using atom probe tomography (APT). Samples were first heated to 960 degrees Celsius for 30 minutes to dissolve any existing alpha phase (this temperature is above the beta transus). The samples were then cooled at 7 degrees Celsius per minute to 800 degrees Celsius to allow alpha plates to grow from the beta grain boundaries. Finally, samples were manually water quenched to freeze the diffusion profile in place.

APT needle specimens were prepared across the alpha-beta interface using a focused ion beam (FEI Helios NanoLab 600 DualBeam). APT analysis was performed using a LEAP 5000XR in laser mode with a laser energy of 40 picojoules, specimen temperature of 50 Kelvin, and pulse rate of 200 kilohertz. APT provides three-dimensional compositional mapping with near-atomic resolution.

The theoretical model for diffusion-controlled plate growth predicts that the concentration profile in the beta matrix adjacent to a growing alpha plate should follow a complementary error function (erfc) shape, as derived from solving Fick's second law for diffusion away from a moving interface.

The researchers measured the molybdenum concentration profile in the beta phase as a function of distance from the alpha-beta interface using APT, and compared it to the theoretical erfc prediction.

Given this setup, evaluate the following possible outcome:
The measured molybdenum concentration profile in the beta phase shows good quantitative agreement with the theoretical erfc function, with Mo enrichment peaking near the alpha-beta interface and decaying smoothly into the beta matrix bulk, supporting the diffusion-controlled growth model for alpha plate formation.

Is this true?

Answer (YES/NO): YES